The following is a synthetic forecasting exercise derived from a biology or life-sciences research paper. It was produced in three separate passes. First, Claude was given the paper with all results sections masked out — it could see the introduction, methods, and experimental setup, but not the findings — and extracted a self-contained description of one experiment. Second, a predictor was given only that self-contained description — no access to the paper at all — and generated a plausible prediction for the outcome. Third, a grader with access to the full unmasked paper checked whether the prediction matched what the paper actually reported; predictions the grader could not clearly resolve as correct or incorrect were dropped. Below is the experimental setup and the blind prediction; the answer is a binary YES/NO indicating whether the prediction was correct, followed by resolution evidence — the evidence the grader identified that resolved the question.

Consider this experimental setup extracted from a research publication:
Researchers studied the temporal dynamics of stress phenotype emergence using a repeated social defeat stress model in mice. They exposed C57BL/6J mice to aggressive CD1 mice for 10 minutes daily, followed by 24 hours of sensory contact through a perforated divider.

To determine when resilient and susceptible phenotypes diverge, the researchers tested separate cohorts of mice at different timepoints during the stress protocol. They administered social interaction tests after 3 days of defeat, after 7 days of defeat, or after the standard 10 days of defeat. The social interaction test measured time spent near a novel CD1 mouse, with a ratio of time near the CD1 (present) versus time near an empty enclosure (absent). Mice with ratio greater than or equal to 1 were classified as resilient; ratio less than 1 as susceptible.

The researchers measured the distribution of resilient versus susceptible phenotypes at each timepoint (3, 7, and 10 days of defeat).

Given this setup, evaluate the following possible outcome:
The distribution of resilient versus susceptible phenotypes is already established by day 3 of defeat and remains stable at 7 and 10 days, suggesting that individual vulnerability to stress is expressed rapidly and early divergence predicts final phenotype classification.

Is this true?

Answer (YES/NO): NO